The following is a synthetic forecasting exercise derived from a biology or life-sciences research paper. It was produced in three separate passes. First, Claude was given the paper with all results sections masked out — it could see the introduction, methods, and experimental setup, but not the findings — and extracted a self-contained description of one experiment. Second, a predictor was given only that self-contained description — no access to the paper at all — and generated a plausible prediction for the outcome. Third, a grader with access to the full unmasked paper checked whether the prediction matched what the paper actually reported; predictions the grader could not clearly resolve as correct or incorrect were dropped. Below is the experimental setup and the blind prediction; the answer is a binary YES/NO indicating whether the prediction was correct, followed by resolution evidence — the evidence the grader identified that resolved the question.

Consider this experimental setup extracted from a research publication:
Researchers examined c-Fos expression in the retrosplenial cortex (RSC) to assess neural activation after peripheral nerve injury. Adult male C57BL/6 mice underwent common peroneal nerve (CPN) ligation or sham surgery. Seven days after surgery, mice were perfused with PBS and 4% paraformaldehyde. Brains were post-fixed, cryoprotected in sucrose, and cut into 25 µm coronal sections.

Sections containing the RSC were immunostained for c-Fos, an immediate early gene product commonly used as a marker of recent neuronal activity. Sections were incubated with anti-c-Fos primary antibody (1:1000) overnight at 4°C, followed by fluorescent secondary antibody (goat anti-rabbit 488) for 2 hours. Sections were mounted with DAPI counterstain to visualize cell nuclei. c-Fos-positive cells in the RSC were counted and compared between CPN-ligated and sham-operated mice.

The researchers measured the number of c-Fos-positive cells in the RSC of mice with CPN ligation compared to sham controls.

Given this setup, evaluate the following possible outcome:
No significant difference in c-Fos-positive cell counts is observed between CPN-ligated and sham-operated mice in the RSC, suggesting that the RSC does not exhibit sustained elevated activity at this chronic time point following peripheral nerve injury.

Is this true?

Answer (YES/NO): NO